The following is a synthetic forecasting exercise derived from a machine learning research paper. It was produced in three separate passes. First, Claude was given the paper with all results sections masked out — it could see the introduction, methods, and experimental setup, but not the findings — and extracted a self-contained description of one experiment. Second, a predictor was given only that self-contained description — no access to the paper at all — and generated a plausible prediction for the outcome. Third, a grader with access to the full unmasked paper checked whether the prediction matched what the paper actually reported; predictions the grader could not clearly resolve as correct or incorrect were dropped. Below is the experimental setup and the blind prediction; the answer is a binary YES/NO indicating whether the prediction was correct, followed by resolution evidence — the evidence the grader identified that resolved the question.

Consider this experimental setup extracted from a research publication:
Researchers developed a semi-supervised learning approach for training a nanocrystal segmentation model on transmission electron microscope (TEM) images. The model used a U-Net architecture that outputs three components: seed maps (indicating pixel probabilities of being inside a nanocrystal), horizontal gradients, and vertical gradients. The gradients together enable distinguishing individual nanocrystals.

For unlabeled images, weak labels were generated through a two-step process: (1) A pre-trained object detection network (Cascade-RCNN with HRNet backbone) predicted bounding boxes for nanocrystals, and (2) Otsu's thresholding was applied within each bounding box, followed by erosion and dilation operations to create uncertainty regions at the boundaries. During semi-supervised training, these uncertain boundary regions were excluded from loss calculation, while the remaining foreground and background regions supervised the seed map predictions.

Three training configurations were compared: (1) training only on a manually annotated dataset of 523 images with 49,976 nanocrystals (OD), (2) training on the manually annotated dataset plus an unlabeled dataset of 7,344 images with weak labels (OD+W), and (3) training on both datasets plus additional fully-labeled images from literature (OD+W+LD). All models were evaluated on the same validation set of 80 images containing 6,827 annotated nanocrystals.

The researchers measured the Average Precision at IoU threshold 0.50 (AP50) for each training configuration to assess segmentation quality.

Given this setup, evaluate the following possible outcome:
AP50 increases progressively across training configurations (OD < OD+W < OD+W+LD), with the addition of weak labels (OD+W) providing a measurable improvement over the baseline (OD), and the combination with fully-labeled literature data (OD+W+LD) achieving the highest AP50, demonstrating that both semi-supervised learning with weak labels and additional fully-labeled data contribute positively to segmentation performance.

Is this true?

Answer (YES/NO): YES